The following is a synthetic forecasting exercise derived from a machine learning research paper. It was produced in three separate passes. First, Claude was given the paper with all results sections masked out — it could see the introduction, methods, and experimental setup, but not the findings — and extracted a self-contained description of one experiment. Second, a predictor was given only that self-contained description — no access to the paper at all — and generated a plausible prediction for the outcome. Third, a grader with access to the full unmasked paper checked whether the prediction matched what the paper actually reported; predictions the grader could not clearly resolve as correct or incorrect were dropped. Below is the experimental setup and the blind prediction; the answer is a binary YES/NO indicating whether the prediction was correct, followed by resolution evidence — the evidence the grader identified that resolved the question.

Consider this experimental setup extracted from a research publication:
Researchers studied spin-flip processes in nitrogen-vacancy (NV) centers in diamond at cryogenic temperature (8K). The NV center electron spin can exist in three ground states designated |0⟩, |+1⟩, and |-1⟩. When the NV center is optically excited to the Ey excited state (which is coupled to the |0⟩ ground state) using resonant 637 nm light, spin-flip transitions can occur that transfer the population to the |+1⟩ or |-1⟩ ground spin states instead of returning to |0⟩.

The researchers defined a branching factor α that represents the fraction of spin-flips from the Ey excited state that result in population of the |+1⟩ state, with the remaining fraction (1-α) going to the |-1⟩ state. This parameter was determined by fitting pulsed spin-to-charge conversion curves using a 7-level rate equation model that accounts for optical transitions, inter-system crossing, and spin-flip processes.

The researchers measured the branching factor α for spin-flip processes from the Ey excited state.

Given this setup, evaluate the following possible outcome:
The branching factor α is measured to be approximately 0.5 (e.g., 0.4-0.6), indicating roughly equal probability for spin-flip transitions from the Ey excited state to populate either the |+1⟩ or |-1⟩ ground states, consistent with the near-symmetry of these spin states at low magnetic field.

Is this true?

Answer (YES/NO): NO